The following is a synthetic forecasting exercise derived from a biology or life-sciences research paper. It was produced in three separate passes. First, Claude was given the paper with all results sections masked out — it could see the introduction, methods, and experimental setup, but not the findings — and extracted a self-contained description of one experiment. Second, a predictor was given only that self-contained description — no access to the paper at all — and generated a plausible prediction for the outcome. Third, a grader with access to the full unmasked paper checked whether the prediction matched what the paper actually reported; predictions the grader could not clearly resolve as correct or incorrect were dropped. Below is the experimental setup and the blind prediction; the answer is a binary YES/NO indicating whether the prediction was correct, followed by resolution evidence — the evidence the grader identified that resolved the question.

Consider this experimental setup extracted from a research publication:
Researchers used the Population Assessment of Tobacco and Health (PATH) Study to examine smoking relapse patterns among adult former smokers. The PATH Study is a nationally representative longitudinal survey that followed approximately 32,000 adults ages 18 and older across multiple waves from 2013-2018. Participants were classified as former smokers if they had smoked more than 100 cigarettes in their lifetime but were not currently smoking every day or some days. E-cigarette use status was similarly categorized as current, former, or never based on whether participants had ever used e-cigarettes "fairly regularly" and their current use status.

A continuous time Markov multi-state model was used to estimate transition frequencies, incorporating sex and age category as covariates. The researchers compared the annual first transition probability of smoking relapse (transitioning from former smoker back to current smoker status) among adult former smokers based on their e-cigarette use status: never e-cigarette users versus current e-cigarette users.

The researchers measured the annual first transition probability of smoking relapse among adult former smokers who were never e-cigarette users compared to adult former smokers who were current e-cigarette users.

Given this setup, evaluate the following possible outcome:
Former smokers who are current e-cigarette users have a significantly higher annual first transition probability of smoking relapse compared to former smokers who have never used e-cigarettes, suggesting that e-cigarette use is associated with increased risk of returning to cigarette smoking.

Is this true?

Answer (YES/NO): YES